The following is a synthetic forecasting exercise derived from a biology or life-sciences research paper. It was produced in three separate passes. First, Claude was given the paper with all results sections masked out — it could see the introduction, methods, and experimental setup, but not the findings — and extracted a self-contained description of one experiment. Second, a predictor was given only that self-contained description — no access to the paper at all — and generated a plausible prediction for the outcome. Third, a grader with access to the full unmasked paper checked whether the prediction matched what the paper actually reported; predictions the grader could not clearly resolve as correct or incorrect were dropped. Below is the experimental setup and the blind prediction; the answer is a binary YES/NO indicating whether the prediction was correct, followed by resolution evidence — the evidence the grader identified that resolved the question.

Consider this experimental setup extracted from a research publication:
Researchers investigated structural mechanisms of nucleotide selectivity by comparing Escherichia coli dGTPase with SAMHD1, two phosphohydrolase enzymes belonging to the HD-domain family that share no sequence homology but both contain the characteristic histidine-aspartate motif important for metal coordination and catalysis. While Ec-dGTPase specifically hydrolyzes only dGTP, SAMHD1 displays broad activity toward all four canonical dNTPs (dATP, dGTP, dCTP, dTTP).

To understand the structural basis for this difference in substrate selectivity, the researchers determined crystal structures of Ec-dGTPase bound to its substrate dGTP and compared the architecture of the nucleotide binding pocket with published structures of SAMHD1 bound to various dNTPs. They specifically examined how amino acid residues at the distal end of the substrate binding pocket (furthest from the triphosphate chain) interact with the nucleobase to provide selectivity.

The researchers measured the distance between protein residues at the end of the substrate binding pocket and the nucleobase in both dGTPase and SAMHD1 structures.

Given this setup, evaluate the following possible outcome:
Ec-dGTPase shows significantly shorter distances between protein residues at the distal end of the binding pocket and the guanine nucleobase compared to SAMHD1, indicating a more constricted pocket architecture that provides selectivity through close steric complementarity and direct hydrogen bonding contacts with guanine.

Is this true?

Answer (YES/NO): YES